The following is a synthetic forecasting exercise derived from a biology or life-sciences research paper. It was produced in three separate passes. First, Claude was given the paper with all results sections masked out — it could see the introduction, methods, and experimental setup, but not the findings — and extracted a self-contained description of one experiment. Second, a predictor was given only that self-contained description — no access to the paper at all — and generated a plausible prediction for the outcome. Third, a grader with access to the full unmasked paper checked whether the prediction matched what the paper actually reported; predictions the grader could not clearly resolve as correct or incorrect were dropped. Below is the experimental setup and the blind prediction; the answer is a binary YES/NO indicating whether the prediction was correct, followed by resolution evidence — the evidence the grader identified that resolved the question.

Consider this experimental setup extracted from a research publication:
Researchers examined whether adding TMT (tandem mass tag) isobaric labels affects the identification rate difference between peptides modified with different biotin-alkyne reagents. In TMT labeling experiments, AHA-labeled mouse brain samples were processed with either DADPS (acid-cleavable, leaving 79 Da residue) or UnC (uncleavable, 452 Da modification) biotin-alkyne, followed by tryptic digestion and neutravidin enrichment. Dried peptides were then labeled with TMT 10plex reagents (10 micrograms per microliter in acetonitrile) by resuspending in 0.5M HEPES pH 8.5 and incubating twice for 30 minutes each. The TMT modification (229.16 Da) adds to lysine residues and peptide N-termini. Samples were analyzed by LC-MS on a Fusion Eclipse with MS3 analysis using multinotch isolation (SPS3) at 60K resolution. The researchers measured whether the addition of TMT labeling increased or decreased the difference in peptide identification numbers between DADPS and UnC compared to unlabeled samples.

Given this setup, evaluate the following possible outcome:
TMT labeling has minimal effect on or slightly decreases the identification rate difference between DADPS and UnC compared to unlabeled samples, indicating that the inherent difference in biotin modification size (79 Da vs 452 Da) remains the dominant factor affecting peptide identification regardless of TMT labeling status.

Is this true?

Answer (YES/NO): NO